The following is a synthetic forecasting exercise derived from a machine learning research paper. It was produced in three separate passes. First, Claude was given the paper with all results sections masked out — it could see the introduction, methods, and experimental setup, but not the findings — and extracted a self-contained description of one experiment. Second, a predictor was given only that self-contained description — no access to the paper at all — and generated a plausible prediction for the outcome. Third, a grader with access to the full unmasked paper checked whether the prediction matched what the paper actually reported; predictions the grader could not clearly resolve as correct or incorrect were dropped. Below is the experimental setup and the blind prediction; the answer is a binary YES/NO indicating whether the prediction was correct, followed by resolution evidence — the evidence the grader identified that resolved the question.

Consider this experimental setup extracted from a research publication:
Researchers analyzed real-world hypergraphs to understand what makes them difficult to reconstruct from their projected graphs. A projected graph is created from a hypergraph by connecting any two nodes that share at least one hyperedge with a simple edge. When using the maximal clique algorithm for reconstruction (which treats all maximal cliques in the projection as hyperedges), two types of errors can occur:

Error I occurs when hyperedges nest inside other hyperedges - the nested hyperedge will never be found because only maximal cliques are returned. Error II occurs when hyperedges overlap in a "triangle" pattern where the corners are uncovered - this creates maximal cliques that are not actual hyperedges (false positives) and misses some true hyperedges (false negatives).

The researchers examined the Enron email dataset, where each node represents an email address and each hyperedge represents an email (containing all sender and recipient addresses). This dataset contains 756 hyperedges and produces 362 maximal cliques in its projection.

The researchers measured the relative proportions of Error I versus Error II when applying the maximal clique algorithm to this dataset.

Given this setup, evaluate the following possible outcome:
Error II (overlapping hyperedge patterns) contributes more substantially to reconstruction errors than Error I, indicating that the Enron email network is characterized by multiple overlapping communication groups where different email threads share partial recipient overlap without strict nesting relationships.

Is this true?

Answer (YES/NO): YES